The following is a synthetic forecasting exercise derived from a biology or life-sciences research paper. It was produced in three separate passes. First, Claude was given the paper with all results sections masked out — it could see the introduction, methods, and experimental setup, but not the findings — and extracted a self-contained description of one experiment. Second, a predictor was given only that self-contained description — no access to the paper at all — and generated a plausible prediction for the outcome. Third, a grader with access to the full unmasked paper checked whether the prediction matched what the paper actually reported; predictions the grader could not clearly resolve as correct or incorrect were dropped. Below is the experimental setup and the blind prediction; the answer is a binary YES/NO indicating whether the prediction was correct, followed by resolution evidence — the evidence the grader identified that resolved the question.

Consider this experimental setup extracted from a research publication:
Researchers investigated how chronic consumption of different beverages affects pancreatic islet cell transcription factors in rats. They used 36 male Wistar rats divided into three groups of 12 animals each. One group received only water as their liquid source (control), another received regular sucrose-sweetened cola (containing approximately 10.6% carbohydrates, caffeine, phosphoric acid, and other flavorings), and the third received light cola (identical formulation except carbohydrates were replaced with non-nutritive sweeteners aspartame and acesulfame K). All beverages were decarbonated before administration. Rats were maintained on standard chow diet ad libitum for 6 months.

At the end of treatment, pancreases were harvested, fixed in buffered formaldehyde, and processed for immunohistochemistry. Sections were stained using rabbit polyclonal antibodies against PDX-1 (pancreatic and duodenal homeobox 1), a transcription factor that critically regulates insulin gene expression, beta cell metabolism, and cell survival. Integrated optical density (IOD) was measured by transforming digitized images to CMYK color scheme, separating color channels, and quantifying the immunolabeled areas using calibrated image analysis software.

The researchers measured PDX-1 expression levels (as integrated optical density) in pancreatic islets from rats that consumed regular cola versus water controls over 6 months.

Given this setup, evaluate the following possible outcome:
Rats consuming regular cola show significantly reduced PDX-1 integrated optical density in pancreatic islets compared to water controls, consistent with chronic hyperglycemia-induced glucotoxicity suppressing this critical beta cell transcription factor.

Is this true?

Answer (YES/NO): YES